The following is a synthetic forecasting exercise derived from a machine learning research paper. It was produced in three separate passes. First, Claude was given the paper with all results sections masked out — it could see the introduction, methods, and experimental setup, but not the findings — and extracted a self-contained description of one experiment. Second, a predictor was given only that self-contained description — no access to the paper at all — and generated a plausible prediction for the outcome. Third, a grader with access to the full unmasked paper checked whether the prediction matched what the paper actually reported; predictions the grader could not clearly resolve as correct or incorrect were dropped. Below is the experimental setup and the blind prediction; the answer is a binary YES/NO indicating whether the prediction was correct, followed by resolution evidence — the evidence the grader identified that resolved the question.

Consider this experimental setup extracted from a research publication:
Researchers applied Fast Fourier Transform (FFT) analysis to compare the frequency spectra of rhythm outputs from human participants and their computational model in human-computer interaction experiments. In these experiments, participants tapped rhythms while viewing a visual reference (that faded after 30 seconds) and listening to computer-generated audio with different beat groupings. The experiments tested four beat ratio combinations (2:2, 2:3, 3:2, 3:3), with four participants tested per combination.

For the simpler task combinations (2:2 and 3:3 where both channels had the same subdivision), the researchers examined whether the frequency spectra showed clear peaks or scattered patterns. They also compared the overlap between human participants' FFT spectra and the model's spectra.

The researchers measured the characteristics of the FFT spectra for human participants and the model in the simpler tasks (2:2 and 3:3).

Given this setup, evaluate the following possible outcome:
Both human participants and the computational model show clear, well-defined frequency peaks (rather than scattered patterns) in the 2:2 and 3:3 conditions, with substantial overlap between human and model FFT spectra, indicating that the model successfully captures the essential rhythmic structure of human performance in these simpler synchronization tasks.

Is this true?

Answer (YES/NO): YES